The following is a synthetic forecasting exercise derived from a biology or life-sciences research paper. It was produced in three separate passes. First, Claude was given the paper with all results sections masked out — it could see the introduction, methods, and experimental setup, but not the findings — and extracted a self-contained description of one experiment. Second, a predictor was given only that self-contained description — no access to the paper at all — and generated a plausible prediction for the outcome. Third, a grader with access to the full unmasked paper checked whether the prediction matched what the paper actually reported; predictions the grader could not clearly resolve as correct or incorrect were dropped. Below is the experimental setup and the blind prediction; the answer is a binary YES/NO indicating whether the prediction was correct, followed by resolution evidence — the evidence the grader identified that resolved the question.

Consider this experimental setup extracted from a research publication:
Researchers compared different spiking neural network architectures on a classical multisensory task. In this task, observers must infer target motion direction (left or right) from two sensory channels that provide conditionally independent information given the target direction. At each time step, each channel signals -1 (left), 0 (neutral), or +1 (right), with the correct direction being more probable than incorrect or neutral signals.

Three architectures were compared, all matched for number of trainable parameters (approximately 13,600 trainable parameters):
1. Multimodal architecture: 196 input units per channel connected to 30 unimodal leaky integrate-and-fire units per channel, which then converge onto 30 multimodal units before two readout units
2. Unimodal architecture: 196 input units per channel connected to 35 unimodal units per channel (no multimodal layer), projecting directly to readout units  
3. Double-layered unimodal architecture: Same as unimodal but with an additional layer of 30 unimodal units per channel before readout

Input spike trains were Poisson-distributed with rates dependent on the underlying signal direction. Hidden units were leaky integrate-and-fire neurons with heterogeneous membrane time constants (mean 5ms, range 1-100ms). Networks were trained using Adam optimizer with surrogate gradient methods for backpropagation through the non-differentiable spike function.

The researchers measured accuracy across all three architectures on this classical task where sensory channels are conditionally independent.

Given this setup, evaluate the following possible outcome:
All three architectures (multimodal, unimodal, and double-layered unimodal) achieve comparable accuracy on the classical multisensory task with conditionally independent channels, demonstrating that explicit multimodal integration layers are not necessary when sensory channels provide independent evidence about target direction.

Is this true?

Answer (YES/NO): YES